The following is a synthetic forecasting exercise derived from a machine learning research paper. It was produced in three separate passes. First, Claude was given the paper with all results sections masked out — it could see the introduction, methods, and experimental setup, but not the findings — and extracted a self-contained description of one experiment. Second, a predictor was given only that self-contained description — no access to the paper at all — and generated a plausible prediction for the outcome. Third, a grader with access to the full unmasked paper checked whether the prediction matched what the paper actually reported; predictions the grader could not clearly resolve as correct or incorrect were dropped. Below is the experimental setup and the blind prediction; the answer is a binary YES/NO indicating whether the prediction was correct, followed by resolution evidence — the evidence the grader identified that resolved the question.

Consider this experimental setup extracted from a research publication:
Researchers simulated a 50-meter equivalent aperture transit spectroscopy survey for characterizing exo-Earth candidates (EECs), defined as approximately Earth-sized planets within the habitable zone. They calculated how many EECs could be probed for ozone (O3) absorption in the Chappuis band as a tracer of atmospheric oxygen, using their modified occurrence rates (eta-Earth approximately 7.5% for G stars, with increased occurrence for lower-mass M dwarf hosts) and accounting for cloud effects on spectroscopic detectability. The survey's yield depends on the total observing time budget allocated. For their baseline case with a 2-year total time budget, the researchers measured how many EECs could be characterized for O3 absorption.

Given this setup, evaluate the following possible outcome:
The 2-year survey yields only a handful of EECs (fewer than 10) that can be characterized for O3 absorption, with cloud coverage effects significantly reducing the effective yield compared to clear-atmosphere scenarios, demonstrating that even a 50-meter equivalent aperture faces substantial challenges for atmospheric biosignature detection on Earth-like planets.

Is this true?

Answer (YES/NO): NO